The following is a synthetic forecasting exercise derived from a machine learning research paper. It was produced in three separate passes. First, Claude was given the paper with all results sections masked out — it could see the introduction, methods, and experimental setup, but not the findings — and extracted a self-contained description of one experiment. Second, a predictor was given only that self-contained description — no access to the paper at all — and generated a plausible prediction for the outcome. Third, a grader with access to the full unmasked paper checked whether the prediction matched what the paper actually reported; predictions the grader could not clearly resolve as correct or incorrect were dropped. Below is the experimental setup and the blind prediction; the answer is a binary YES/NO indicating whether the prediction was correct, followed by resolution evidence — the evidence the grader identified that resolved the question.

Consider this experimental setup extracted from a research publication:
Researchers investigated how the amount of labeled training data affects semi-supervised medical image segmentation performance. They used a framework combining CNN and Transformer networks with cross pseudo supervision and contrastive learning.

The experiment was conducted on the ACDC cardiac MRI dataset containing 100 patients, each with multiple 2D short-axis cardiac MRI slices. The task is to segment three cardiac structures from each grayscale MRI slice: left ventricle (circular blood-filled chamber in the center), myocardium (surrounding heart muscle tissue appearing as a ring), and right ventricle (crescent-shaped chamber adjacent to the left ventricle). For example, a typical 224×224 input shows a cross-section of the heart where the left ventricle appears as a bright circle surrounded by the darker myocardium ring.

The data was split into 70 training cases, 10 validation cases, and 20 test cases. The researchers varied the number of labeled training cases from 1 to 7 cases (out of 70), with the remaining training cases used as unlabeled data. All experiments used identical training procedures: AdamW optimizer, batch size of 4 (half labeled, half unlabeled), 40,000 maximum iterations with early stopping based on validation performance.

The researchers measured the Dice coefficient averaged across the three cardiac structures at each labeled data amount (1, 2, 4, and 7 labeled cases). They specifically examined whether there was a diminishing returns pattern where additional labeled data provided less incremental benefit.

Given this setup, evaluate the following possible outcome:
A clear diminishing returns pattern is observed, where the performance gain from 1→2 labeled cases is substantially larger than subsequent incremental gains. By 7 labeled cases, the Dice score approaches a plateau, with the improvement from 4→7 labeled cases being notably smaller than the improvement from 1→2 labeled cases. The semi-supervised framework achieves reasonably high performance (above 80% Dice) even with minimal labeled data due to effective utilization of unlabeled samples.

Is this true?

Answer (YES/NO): NO